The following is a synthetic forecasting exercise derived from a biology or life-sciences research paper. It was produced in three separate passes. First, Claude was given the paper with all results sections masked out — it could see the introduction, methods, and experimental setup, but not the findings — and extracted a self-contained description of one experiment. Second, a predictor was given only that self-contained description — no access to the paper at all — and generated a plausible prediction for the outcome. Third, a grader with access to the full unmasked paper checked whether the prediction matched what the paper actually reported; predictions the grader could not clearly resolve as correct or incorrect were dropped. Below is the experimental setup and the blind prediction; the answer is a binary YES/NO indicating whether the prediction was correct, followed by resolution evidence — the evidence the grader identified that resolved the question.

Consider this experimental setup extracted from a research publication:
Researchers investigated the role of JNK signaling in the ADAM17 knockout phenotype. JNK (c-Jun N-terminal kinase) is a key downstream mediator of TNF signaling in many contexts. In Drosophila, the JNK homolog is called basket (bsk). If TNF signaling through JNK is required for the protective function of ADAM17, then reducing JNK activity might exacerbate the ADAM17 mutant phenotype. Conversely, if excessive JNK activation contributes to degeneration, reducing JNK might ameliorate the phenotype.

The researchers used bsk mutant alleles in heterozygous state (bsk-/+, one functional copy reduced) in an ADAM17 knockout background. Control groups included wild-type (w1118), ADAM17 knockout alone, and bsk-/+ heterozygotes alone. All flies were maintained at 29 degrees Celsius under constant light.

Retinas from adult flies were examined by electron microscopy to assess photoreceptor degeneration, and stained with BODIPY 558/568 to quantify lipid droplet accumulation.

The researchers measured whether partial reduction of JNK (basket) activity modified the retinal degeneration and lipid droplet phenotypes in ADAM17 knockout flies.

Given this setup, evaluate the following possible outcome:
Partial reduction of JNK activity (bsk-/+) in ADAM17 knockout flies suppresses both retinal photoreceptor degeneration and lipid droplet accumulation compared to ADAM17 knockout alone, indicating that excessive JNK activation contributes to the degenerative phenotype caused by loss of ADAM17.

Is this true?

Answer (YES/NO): YES